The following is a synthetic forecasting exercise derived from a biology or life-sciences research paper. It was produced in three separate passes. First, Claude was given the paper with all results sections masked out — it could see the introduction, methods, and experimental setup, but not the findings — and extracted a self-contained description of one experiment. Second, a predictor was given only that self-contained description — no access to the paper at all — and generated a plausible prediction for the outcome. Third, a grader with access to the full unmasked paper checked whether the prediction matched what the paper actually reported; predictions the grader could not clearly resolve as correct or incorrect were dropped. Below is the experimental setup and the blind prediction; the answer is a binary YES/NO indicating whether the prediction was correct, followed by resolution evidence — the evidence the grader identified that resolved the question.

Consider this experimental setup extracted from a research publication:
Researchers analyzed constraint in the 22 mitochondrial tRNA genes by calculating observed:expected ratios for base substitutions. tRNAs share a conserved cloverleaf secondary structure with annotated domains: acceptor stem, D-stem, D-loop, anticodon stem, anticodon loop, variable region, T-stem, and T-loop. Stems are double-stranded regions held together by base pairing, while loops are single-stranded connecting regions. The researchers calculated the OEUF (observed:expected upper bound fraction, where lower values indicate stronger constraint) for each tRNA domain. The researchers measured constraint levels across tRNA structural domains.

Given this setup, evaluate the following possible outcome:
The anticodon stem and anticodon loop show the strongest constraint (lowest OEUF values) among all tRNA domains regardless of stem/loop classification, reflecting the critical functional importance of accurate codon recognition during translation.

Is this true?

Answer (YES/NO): NO